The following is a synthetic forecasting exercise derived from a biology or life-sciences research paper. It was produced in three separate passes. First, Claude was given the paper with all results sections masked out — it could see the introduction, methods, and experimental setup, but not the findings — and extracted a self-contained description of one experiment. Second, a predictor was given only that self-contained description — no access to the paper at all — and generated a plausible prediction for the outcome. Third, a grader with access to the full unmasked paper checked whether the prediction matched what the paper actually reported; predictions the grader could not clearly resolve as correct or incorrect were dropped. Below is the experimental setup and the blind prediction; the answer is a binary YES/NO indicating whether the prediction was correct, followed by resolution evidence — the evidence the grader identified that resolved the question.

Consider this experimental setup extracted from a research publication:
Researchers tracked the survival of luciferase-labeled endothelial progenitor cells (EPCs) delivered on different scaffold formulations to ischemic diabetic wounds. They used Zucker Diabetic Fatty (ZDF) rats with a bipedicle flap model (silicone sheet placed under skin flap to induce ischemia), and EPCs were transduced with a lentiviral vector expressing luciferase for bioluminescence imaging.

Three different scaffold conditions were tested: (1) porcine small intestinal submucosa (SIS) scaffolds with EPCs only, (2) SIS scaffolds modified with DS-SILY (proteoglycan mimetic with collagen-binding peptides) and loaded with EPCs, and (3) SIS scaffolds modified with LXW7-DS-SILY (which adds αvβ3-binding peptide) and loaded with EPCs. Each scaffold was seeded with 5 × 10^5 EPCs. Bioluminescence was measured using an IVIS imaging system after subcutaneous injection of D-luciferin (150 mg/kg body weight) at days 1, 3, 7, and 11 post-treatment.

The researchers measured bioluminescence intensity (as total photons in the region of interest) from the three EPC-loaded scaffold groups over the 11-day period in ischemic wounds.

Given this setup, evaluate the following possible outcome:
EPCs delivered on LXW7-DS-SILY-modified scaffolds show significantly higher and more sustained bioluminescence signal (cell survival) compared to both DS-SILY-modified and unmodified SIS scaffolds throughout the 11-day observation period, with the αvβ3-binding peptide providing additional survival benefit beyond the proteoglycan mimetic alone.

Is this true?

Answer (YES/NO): NO